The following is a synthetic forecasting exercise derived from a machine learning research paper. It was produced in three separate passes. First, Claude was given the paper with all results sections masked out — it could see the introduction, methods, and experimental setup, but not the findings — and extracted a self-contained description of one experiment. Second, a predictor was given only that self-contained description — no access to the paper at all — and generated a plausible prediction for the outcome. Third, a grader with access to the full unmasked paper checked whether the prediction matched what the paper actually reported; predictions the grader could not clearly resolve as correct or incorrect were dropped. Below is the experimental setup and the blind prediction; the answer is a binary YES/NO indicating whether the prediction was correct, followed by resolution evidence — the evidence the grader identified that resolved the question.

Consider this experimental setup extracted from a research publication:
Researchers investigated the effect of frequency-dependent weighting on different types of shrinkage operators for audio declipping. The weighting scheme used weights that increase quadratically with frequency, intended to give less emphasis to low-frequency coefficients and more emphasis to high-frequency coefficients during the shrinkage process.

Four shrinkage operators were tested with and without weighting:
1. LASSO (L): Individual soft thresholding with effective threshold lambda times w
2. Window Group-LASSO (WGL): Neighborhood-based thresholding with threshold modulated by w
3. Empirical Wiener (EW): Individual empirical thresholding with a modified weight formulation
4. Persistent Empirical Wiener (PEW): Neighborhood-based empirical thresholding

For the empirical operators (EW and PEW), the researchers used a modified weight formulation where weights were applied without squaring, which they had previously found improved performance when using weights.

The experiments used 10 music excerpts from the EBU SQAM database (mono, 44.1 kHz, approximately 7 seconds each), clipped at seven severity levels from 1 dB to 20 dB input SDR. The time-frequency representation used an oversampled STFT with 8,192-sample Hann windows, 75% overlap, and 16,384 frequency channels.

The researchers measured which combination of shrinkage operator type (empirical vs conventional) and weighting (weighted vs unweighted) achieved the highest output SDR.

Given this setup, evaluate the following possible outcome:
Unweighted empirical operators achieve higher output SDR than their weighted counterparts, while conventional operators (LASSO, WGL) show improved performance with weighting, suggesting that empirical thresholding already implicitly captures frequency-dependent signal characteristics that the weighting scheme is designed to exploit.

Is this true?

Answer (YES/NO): NO